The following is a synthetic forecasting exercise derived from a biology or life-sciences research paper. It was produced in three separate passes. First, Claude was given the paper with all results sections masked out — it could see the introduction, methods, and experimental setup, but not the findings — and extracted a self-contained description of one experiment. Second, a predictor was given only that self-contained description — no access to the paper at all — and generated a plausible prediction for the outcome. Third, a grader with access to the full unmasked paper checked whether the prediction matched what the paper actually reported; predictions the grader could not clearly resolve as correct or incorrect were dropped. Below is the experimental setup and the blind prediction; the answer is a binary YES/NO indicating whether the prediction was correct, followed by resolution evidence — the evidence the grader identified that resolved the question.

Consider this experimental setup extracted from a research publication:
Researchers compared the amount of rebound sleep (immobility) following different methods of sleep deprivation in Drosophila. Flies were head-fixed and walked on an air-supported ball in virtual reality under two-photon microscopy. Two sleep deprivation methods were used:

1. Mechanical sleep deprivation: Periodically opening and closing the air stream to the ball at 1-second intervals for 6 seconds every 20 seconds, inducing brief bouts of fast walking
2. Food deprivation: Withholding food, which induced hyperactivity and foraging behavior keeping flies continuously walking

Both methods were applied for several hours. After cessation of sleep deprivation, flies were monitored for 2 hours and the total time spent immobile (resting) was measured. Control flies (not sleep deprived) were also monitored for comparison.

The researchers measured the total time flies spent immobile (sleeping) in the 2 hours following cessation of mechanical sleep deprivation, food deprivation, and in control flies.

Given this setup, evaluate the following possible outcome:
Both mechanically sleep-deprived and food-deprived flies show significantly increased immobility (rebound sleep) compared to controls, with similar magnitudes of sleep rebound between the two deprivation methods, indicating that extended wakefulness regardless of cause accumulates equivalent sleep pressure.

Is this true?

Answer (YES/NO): YES